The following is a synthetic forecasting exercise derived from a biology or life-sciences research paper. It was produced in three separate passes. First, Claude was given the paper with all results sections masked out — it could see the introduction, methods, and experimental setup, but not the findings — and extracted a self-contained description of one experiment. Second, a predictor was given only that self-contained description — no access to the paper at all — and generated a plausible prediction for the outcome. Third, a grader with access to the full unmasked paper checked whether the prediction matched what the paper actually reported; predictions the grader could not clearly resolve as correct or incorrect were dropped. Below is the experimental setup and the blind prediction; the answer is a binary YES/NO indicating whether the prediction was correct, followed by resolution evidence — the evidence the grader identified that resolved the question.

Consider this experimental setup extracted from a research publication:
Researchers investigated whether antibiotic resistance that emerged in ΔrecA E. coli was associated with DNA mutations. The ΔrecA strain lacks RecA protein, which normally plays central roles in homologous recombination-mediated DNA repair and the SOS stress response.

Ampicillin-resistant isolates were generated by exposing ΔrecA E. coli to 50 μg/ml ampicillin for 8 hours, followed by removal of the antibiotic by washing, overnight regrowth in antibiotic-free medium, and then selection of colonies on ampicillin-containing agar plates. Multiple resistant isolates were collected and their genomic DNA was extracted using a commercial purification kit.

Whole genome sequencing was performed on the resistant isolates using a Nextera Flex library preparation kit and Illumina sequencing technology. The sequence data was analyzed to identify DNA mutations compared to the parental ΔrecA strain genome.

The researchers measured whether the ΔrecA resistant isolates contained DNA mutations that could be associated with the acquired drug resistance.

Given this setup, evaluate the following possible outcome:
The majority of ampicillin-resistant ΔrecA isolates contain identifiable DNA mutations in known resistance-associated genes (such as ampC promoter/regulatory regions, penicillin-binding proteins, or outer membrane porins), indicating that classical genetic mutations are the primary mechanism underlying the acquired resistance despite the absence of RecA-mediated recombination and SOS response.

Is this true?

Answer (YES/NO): YES